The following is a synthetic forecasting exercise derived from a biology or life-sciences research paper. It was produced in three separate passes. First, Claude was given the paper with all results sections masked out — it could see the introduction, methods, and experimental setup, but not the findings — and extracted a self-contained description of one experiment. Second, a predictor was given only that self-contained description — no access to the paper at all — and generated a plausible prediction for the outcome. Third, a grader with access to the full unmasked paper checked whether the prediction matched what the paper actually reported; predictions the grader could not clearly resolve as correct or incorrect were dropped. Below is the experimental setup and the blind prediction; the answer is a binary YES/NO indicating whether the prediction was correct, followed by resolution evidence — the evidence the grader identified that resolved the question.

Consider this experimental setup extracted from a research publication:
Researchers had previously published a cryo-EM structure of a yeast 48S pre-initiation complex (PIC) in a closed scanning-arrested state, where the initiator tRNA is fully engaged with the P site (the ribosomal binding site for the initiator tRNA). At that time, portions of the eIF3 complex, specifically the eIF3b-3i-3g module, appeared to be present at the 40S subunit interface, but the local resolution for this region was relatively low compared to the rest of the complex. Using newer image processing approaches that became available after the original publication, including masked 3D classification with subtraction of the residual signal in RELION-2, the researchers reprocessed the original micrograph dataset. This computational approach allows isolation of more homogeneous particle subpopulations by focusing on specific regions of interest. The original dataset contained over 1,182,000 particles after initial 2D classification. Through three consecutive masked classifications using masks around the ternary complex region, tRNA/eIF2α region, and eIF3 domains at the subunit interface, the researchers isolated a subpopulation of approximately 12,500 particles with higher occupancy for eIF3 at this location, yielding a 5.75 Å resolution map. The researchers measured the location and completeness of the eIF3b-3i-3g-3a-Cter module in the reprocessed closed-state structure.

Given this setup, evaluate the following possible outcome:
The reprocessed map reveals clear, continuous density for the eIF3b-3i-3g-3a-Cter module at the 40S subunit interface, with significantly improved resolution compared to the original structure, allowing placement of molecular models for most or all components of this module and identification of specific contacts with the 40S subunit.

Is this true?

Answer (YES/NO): NO